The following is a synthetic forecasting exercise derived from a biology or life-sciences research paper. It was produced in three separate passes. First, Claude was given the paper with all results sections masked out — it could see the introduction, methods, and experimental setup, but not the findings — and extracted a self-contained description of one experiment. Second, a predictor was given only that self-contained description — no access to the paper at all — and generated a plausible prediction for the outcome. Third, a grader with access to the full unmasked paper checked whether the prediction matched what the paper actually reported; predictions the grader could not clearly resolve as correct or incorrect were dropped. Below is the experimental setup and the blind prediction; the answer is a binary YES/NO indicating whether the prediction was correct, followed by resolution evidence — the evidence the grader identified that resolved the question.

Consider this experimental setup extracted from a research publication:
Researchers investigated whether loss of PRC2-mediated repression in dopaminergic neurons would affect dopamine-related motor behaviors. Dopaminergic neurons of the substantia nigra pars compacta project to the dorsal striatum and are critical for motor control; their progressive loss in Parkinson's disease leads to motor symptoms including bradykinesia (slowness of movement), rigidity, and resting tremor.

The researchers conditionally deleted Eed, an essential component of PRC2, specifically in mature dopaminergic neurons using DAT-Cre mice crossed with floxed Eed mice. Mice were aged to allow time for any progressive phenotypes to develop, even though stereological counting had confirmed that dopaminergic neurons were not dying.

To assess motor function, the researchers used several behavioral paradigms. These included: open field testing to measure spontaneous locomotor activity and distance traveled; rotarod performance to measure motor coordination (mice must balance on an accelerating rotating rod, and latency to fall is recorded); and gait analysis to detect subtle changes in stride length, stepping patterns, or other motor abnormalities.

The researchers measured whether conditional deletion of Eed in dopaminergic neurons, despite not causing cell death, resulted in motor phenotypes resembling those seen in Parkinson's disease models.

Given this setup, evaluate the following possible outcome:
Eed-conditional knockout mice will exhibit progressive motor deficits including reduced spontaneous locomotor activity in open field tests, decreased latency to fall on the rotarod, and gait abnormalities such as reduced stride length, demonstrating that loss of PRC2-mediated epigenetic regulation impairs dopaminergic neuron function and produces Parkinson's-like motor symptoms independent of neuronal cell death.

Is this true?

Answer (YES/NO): NO